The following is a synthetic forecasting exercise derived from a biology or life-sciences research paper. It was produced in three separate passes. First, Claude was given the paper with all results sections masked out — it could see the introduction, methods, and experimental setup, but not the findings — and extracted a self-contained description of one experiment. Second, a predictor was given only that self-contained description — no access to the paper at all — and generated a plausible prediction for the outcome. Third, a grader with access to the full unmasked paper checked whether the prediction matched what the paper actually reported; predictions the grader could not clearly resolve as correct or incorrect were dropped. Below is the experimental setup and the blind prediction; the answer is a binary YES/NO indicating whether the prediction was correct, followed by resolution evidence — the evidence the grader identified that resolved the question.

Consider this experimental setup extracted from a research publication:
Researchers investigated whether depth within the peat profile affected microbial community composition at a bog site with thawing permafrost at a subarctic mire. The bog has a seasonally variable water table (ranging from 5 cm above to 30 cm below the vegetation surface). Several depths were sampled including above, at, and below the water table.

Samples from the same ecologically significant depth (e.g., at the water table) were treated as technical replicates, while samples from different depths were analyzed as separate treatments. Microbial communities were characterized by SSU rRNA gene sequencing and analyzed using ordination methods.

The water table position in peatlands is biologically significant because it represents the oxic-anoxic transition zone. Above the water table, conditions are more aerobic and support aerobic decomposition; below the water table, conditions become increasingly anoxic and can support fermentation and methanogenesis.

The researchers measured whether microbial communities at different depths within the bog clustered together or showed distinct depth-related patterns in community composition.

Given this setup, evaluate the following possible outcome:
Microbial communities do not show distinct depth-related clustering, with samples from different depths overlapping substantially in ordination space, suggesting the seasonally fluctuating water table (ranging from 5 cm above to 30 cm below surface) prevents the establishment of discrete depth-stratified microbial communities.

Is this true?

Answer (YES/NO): NO